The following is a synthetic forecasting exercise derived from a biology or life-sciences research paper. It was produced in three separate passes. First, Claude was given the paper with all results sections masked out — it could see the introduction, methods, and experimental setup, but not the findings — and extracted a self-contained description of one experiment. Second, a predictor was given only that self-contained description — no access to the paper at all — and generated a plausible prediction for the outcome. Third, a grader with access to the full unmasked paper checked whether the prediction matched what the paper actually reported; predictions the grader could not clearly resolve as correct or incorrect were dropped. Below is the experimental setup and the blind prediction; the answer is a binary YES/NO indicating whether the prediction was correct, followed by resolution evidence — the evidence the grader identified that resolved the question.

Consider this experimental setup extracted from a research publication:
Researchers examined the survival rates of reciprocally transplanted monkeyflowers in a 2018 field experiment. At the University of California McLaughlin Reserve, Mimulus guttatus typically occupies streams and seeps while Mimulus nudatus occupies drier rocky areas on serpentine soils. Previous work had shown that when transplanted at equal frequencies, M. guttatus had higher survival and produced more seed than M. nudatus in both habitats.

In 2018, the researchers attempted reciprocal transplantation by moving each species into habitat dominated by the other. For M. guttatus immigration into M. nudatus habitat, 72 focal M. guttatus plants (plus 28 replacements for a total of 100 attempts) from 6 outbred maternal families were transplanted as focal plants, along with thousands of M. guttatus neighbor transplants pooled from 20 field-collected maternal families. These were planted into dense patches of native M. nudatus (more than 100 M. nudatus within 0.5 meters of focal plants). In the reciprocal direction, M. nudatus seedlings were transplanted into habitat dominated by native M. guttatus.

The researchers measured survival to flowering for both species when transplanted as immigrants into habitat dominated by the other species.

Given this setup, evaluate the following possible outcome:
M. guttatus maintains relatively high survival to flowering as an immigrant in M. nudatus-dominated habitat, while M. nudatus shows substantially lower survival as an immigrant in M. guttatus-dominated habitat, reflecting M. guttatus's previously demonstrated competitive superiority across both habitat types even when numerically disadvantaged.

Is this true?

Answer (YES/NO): YES